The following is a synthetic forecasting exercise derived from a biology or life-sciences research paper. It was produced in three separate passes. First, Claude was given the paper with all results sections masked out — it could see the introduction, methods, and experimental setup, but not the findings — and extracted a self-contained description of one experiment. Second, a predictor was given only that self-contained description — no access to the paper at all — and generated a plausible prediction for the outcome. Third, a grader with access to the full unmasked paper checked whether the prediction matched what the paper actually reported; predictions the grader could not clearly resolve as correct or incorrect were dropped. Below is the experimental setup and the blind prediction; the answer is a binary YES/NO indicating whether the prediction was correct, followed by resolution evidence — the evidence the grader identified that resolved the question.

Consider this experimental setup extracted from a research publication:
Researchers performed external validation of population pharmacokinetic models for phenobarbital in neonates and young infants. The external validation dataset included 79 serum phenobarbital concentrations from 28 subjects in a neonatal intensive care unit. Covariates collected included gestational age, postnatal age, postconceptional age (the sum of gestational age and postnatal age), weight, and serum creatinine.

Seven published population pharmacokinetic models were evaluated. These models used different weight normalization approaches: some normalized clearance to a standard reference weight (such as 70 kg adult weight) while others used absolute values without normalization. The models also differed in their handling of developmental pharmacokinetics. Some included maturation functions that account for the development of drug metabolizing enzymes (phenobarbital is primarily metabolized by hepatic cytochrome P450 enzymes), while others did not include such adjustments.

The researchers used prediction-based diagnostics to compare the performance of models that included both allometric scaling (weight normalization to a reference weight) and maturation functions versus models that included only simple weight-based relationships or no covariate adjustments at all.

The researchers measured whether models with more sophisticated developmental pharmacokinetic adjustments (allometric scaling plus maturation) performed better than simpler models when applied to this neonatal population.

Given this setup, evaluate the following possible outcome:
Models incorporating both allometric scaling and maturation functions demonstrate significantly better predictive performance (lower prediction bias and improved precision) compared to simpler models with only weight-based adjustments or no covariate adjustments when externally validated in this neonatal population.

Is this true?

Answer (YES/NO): NO